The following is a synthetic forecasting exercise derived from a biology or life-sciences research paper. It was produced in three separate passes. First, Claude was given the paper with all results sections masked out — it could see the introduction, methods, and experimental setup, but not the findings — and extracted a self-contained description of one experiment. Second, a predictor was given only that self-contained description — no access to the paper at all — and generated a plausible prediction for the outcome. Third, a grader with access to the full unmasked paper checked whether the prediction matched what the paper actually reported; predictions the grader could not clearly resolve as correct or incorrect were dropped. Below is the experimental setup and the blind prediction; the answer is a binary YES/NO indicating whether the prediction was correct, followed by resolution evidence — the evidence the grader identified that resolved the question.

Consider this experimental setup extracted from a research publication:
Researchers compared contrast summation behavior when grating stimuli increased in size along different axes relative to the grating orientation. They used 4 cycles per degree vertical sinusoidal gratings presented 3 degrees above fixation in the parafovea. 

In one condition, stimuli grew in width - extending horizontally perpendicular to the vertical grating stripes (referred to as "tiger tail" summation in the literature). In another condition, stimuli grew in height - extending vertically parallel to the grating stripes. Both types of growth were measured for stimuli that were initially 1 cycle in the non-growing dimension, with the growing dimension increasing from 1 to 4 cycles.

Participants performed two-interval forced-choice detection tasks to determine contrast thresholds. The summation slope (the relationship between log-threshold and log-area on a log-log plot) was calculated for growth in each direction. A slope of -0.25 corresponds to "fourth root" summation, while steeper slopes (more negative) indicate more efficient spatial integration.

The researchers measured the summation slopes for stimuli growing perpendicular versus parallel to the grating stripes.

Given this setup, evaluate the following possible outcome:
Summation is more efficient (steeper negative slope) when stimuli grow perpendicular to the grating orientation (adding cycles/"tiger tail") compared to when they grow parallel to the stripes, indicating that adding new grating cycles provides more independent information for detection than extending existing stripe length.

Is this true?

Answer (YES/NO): NO